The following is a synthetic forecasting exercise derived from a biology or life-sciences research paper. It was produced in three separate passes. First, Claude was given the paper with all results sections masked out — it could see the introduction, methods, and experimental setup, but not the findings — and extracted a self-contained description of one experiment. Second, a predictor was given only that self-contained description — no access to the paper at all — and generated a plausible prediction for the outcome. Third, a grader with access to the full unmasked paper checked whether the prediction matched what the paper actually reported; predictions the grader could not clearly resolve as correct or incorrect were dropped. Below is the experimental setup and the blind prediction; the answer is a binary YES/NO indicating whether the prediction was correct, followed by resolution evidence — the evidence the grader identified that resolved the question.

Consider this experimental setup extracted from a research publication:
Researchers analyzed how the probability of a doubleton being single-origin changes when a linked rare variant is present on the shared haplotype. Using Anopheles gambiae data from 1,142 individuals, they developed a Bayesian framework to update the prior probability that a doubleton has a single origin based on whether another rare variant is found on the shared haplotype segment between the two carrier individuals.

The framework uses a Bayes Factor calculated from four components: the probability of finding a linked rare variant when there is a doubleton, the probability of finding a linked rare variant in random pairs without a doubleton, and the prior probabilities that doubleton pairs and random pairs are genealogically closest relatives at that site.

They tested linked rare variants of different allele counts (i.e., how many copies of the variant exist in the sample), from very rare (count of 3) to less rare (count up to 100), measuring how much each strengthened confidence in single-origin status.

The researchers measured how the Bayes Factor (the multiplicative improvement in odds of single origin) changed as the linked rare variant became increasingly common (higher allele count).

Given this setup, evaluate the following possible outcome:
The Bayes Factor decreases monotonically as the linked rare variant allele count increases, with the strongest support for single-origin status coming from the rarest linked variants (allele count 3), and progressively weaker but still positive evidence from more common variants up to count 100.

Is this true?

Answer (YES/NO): NO